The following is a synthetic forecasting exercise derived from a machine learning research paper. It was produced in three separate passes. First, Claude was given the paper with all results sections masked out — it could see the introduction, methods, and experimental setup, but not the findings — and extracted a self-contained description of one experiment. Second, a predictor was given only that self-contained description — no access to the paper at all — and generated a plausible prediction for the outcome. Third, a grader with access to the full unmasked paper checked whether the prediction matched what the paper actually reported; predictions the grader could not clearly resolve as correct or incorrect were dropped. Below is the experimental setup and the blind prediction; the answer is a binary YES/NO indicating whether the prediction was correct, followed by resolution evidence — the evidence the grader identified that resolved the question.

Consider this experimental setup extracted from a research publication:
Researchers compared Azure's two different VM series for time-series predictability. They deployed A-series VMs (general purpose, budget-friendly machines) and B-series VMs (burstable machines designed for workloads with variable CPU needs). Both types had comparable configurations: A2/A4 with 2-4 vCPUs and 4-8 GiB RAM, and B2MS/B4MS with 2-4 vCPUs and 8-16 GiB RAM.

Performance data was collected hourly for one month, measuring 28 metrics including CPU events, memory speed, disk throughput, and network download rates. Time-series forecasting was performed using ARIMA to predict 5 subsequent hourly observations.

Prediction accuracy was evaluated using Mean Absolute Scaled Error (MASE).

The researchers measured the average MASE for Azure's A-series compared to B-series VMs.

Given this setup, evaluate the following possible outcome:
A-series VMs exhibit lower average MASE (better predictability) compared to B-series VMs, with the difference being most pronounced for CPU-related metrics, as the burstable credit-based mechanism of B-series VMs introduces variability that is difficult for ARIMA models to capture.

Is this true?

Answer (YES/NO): NO